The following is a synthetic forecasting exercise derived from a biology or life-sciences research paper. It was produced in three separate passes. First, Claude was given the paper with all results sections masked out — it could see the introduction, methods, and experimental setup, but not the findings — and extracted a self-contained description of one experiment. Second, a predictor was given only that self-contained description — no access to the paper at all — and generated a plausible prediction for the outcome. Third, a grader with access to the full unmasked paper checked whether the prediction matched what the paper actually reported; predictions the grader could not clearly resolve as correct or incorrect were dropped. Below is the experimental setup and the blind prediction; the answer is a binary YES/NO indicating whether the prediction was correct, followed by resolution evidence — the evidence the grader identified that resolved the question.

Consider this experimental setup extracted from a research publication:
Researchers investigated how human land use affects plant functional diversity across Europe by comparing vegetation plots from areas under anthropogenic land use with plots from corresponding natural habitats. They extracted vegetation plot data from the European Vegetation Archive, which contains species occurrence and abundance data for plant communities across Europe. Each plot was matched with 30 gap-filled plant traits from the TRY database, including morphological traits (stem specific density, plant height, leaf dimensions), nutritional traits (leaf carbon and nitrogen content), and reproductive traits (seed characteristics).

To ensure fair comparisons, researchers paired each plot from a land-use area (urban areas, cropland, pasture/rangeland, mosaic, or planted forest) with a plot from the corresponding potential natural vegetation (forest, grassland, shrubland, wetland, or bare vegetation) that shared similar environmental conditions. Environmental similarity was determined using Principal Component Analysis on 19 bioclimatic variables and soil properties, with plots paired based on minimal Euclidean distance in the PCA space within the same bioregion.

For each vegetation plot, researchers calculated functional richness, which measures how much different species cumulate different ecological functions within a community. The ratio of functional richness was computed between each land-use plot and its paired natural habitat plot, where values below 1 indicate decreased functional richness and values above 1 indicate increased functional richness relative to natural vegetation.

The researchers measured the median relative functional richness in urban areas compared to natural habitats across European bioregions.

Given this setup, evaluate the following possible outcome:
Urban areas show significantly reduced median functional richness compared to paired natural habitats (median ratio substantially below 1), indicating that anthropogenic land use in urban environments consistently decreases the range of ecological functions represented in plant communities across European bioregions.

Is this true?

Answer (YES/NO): NO